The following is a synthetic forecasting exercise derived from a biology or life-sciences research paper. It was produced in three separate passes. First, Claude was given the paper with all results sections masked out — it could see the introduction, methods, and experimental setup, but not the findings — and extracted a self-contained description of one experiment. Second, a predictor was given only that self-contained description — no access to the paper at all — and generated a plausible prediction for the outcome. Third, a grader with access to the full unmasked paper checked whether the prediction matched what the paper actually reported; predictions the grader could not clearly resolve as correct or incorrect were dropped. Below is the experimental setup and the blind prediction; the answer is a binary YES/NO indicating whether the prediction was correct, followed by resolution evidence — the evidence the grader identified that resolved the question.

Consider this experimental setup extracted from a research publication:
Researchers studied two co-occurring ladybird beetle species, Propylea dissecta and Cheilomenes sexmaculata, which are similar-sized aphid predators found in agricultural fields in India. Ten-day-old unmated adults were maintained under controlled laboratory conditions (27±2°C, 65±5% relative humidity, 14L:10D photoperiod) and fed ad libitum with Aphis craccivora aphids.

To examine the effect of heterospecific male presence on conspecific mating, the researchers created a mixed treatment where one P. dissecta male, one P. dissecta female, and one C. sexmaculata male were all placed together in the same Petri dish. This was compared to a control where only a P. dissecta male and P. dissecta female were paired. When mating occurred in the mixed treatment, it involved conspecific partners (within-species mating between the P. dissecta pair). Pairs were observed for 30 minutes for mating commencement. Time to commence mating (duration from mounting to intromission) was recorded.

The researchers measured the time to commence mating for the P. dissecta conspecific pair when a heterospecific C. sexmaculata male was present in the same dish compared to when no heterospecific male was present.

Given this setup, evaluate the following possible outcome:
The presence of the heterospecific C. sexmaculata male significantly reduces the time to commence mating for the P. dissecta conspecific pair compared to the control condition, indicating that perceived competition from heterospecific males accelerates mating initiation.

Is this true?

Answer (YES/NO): NO